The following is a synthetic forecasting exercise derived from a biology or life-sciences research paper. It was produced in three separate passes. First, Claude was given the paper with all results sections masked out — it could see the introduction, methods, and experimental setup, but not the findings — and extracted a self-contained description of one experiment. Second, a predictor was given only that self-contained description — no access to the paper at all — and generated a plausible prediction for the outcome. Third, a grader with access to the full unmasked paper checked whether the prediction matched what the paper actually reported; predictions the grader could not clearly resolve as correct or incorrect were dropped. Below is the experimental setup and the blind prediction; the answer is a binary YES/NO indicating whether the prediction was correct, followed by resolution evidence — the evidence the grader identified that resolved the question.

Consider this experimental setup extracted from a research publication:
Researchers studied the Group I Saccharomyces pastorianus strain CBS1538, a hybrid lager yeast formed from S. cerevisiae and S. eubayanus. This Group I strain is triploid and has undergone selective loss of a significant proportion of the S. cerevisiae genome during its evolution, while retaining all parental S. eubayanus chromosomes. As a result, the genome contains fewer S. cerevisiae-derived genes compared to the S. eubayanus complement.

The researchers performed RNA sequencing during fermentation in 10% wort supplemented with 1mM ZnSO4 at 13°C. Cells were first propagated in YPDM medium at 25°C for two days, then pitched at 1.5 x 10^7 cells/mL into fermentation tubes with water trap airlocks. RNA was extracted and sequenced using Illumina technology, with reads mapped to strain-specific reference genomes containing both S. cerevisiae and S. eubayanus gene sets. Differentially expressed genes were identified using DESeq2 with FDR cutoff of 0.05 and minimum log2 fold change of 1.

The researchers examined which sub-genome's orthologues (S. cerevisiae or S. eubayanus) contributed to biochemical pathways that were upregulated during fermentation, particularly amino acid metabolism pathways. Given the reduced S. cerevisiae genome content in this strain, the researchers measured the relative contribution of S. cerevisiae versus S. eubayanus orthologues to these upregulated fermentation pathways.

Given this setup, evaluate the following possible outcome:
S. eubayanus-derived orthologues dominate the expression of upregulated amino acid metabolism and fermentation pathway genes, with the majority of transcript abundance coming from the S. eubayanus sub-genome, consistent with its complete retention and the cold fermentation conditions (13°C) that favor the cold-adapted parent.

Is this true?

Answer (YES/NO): NO